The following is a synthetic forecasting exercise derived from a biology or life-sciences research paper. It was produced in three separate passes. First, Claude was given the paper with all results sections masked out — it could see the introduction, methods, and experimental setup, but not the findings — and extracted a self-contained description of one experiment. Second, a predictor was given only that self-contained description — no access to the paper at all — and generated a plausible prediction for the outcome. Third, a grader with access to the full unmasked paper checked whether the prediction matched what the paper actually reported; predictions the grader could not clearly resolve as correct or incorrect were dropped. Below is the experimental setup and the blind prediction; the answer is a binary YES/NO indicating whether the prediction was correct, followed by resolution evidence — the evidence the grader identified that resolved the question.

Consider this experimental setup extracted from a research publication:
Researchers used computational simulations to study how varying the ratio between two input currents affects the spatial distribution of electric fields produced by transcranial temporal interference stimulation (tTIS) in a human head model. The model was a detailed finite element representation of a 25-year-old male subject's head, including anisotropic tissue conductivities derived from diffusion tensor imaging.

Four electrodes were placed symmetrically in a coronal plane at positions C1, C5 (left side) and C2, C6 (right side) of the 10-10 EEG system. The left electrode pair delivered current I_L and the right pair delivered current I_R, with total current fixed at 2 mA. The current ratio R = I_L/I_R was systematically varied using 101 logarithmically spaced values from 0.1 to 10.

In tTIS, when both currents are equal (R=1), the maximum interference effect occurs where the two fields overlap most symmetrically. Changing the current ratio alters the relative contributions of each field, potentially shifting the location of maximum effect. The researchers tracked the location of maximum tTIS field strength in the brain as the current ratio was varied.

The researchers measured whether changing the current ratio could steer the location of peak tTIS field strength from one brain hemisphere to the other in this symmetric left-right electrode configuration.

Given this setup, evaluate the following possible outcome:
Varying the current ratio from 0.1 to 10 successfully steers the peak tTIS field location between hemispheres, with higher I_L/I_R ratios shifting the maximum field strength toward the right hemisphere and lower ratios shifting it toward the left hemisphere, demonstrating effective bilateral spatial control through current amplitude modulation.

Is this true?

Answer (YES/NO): YES